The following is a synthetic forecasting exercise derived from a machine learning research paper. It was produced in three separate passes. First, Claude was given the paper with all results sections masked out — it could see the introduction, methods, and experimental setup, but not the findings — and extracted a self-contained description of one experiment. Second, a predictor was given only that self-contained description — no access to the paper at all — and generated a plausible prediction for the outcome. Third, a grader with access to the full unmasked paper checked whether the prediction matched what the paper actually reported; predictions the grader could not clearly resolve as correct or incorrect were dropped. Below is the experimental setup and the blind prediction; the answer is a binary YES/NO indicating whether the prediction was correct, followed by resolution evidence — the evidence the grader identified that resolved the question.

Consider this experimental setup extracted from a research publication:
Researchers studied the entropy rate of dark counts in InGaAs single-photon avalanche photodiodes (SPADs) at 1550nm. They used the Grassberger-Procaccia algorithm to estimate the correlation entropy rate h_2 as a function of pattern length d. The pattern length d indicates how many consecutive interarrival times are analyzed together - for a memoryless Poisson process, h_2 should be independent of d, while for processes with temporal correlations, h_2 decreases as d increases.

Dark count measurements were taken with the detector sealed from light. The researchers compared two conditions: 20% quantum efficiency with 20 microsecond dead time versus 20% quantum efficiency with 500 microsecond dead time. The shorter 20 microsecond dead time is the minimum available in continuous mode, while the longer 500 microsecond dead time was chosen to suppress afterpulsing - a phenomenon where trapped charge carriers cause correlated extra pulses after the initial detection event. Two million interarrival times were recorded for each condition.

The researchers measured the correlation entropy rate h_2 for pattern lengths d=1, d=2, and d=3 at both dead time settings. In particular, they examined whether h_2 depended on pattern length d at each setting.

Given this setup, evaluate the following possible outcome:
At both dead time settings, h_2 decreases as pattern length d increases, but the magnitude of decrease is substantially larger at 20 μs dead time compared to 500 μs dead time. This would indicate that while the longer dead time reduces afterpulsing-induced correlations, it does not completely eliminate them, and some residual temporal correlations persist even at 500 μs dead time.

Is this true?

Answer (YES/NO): NO